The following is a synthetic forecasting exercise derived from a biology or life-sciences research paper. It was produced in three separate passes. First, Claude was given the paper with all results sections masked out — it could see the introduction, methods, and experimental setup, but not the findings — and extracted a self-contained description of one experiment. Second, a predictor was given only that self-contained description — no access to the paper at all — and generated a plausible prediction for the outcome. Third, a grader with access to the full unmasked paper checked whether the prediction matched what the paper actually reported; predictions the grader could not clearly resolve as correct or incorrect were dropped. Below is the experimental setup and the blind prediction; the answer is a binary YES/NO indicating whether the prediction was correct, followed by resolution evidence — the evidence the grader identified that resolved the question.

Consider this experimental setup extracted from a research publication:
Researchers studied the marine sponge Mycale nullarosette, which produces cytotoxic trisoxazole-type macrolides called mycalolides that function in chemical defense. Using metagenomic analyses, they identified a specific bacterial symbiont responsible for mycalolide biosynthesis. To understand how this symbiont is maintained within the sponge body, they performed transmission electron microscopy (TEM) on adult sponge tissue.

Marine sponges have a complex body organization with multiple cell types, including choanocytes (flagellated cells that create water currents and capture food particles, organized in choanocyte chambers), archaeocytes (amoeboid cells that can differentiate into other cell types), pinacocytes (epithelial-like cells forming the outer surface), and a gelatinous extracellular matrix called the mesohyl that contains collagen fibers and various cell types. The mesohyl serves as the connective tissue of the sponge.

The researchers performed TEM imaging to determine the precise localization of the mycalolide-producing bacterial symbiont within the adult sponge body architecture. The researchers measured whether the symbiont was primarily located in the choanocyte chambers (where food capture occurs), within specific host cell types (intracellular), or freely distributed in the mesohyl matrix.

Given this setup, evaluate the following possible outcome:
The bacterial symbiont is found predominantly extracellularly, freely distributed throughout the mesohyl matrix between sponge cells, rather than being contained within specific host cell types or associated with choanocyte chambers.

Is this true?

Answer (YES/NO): NO